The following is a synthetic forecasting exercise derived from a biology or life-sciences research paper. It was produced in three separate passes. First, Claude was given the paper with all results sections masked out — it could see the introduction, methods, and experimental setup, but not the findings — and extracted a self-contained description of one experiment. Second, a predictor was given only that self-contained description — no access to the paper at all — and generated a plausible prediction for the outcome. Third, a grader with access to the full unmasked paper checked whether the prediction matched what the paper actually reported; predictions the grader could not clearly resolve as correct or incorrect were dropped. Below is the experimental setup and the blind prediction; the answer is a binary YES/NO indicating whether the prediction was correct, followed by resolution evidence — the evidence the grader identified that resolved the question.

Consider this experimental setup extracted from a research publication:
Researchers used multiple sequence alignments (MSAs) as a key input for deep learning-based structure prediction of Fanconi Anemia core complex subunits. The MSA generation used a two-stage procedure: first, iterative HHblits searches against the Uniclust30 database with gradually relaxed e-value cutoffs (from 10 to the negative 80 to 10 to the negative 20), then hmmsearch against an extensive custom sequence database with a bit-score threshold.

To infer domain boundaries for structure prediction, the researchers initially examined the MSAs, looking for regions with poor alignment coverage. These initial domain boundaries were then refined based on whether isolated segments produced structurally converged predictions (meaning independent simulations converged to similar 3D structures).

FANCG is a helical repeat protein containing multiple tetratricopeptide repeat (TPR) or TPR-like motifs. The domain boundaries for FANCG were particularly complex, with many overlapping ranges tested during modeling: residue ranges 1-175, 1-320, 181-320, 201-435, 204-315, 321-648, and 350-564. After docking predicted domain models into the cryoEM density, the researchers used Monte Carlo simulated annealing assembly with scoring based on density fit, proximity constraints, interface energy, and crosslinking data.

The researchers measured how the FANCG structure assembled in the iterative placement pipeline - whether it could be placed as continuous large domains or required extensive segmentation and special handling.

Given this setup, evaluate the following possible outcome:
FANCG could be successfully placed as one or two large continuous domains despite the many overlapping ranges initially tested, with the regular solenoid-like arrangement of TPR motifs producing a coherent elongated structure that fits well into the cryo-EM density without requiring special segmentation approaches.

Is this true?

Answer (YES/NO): NO